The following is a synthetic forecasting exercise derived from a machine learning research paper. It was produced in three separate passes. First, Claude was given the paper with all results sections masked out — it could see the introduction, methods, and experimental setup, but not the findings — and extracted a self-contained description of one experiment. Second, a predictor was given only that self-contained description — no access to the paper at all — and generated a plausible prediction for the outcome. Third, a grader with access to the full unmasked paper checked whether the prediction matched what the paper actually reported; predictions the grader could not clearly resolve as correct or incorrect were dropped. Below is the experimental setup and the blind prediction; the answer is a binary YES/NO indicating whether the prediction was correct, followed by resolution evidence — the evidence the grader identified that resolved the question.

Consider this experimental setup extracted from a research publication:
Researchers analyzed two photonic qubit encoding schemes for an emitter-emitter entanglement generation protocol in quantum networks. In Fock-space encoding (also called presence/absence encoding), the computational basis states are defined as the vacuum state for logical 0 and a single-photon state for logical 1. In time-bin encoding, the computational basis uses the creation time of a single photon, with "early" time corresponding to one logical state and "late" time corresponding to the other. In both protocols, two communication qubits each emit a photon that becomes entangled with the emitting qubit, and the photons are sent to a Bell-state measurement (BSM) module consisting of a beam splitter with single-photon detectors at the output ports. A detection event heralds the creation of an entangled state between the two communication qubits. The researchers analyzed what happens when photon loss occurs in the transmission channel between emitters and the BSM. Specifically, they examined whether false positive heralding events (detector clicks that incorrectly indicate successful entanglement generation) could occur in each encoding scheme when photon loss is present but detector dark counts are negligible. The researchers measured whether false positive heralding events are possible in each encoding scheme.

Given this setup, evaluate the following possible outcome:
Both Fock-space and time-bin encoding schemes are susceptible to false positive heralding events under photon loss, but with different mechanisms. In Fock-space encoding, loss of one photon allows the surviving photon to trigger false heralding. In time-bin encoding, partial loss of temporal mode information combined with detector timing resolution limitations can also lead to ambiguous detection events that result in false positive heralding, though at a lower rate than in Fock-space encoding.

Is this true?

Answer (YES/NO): NO